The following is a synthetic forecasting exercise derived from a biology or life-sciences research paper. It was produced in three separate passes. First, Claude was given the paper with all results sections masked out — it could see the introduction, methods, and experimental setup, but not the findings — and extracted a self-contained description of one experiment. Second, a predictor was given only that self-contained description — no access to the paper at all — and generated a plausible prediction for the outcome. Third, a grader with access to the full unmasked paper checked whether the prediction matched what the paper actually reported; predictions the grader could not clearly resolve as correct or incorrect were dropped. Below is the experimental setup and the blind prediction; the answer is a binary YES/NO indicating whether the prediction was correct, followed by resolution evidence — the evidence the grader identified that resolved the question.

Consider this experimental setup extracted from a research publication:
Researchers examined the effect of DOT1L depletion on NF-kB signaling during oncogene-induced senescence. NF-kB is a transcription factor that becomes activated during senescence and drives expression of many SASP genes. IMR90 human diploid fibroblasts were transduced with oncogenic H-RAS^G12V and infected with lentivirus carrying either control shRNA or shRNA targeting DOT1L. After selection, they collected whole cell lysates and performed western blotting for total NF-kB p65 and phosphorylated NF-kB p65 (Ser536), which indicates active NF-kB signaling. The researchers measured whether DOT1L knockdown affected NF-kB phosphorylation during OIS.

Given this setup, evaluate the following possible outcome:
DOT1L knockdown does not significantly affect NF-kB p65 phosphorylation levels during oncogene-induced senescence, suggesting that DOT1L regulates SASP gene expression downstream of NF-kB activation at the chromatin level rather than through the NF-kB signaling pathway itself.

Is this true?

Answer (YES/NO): YES